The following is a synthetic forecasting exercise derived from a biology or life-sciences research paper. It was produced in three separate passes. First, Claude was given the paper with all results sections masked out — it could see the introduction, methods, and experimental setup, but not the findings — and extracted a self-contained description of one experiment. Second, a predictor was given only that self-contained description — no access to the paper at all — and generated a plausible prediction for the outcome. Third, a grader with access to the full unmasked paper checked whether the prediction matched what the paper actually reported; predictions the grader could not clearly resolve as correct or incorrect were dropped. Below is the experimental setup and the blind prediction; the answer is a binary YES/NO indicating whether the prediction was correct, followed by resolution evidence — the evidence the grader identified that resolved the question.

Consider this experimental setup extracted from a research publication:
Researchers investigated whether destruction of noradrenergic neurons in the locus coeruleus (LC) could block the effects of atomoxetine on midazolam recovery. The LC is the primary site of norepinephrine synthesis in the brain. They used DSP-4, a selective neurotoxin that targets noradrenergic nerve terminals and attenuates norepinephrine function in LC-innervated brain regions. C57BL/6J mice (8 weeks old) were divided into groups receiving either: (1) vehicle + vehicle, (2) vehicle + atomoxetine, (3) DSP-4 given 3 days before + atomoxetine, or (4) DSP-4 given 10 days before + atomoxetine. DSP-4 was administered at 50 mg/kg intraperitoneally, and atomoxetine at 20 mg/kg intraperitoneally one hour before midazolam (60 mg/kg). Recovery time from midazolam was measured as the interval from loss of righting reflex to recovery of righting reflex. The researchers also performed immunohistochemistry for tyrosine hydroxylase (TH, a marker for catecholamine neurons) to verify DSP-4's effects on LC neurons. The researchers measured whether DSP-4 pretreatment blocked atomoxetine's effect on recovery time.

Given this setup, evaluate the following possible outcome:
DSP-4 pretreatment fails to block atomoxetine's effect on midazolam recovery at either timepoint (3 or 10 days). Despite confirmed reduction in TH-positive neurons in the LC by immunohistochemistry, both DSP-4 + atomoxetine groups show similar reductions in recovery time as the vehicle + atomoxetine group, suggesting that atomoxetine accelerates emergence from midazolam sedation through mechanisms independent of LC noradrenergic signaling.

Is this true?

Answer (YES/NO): NO